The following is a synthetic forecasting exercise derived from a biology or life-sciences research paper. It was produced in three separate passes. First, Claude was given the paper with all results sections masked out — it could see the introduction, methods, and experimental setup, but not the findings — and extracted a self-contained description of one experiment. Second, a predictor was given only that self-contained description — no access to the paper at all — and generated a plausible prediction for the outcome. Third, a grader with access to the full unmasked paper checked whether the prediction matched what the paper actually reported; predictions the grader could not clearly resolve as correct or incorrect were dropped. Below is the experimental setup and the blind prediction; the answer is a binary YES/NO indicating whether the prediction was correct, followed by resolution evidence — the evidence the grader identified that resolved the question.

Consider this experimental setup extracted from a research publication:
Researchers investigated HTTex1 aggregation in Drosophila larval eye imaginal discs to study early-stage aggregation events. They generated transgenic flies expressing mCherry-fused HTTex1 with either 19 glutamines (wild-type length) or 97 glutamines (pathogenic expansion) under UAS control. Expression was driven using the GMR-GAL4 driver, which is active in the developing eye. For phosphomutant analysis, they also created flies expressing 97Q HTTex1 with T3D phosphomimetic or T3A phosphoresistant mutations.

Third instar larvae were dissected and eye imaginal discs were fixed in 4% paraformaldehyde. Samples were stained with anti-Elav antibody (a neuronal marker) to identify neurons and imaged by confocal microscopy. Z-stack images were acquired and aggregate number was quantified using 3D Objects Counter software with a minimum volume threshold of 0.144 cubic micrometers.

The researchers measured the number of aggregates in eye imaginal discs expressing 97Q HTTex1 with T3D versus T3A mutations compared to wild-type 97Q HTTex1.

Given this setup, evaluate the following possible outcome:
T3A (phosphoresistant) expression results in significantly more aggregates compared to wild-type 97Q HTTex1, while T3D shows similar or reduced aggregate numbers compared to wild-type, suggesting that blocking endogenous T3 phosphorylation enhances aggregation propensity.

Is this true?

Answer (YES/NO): NO